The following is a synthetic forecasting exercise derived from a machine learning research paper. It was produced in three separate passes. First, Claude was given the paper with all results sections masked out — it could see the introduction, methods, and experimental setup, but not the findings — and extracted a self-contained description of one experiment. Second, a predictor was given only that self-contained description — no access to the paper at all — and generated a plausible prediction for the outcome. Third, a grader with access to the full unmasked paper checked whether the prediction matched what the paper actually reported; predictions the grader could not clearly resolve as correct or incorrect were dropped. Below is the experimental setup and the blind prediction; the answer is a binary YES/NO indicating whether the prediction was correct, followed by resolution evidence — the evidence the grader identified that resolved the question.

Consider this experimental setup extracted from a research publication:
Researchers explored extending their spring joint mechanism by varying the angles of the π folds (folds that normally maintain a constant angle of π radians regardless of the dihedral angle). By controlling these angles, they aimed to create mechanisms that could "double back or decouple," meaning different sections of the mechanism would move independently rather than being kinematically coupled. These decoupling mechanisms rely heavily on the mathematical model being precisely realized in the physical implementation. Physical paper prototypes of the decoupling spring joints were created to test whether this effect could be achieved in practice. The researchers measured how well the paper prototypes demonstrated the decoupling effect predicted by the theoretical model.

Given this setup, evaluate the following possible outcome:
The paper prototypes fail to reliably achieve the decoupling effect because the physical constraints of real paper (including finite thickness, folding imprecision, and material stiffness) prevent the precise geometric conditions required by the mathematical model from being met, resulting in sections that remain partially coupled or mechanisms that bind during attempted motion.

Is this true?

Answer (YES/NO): YES